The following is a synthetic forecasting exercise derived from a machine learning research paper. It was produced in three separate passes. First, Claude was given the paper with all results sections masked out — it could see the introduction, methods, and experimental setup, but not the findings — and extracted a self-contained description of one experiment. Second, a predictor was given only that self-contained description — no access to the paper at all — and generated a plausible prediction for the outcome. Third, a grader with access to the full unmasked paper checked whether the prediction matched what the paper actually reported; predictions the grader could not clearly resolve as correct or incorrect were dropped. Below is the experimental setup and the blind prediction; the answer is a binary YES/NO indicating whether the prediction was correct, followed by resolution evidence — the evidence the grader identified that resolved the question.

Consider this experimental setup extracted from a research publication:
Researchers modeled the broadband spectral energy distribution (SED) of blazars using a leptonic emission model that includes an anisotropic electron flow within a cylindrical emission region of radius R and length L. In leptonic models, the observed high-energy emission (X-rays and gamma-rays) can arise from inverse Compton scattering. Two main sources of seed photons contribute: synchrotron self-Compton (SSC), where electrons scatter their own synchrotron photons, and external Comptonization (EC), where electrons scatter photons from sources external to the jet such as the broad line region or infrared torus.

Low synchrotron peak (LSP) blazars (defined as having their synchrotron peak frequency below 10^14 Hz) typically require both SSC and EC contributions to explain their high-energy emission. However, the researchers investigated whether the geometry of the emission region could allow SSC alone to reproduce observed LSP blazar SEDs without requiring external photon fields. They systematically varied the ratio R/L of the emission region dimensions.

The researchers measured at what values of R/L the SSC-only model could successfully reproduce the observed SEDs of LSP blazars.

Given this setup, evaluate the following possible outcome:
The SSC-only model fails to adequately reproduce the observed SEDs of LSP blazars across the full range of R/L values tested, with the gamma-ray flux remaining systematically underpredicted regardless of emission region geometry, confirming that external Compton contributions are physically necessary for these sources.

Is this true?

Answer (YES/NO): NO